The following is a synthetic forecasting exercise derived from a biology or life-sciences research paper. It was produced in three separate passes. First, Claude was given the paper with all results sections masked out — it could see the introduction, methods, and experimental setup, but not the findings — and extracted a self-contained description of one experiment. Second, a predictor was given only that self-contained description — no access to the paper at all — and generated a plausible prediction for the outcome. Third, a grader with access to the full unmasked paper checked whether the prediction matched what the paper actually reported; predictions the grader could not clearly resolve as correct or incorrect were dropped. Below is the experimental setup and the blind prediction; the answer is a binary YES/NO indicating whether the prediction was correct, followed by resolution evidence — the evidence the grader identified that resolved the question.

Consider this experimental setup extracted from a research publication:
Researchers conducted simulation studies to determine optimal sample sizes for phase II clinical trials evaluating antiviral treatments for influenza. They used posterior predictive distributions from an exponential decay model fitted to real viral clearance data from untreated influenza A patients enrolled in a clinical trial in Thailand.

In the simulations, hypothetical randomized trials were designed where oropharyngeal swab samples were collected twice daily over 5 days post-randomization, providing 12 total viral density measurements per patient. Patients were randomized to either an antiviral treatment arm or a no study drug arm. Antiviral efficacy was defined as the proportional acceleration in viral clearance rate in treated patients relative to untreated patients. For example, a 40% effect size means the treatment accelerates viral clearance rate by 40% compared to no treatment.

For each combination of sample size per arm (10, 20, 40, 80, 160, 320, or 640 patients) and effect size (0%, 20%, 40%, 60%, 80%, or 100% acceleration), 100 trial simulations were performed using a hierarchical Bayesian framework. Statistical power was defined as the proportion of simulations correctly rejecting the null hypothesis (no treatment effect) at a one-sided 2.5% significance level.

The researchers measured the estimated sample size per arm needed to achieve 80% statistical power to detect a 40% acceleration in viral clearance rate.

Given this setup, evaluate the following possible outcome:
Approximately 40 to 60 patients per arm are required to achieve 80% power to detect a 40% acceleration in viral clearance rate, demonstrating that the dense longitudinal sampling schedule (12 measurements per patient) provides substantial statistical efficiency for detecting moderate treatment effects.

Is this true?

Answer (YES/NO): NO